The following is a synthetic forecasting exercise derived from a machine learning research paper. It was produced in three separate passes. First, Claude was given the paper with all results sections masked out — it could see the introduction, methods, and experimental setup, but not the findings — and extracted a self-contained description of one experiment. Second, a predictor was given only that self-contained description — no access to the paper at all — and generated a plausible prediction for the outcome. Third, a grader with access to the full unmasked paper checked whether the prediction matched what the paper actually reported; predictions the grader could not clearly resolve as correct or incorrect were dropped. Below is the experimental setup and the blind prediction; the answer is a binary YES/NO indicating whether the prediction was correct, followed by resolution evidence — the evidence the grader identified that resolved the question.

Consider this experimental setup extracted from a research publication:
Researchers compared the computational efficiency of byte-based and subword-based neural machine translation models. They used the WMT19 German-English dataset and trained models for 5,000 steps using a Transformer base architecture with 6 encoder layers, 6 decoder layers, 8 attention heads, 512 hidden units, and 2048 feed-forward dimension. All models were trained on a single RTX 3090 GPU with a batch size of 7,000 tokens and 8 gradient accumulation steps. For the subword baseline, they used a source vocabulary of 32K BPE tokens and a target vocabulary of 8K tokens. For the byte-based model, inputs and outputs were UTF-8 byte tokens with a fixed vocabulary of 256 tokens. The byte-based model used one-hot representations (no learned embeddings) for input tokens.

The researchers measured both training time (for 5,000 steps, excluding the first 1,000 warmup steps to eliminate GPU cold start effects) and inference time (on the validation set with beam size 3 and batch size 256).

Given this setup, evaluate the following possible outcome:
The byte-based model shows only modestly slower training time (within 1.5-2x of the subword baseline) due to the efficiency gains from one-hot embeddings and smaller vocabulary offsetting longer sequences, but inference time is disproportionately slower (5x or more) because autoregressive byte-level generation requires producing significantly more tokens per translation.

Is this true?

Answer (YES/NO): NO